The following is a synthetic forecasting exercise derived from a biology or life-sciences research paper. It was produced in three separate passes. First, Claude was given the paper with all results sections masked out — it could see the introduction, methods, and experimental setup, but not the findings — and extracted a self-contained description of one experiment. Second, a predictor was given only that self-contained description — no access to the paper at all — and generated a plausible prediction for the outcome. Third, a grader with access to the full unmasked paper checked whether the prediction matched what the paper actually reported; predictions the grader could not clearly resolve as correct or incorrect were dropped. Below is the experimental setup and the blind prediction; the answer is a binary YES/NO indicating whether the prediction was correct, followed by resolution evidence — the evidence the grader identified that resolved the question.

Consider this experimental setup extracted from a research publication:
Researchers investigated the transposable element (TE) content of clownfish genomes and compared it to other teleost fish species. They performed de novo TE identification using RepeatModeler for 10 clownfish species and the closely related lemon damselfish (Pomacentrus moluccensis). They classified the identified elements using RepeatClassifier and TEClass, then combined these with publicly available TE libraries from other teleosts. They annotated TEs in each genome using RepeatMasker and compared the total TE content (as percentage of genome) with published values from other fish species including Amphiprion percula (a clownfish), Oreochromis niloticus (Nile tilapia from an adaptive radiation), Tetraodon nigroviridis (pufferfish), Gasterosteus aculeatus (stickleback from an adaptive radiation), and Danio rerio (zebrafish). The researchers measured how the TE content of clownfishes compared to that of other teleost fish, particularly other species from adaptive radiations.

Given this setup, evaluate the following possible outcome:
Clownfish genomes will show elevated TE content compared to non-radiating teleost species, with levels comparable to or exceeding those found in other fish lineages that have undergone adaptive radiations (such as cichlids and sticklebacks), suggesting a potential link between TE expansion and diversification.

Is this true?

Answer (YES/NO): YES